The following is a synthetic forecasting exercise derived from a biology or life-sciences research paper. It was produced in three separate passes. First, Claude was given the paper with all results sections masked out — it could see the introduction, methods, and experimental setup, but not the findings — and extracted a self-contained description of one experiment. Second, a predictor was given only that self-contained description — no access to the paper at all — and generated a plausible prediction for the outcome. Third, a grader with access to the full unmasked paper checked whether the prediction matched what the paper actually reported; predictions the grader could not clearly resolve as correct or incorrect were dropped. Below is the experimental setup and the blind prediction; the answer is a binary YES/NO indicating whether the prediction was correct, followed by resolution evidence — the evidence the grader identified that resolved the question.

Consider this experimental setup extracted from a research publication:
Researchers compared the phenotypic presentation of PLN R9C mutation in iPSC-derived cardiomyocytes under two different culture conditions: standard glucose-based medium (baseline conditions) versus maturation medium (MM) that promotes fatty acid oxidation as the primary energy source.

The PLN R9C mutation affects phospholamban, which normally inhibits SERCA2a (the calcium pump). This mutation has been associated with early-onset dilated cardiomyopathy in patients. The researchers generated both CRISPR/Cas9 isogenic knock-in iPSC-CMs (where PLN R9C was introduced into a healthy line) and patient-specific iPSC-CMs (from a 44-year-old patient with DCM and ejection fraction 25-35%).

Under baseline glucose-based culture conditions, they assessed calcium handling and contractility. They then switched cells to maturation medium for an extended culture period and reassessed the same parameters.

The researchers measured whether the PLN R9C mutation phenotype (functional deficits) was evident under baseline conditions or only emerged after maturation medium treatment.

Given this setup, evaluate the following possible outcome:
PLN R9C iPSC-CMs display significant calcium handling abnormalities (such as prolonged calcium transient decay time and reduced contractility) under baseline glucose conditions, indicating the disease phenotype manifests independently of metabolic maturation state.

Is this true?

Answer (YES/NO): NO